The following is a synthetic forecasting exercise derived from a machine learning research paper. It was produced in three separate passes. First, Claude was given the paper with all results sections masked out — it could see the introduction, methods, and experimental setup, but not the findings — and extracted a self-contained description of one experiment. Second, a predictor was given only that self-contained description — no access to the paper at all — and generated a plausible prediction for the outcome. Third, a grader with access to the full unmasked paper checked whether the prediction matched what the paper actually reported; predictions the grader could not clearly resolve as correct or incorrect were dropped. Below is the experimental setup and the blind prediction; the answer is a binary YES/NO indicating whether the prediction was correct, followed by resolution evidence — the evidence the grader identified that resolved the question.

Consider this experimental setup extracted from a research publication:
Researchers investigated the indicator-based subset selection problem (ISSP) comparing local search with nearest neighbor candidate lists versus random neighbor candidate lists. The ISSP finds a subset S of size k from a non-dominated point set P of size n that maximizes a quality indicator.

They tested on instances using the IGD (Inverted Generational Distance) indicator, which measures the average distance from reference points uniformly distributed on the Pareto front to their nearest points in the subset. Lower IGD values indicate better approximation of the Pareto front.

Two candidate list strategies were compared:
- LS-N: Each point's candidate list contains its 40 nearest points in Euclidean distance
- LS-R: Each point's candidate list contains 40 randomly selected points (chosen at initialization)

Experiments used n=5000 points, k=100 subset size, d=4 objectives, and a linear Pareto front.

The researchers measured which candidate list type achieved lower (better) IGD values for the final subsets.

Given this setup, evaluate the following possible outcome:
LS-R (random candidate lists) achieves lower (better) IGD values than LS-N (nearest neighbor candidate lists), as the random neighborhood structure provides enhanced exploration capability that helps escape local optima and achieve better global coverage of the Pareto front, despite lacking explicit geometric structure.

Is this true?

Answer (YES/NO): NO